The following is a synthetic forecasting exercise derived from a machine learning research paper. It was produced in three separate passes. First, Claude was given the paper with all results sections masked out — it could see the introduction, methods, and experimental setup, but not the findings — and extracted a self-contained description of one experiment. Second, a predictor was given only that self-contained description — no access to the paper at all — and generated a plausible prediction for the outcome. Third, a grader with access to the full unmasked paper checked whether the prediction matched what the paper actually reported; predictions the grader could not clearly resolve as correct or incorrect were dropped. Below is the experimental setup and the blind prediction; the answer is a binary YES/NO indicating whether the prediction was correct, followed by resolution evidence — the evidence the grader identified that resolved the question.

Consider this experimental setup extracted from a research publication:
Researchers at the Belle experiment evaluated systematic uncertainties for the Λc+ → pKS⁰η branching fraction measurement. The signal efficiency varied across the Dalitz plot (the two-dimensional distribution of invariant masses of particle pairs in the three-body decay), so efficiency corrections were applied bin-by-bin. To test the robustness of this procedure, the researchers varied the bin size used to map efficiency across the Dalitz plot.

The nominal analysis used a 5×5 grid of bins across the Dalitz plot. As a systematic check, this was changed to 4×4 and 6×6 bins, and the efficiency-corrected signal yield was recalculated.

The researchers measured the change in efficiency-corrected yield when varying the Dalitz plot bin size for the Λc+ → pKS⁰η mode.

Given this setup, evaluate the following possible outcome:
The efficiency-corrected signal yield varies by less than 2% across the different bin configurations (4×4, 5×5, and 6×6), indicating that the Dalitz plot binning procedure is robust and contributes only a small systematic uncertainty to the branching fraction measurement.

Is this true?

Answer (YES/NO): YES